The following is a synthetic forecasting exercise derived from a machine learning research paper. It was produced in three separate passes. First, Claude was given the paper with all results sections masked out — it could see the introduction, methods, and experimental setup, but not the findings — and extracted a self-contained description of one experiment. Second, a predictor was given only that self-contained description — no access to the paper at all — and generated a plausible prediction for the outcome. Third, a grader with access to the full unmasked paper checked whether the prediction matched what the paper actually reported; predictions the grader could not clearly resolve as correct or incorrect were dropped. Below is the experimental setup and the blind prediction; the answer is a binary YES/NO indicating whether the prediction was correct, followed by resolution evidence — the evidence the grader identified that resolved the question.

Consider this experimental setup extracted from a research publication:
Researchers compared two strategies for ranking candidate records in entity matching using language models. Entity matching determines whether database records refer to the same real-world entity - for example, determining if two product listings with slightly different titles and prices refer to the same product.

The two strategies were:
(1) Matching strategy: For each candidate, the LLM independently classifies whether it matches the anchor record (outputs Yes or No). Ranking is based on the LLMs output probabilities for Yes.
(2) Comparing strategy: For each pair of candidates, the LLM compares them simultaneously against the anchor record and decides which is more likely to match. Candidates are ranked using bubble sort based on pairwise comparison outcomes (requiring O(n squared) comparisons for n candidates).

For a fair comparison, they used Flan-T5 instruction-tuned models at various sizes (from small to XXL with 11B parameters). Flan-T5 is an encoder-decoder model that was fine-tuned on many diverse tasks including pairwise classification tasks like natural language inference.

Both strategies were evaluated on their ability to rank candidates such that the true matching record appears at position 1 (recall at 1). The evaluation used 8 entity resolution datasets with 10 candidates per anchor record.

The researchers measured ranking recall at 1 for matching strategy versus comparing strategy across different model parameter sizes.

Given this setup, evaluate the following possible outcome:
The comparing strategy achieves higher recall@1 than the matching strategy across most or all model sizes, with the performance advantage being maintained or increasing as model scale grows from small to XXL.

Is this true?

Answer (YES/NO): NO